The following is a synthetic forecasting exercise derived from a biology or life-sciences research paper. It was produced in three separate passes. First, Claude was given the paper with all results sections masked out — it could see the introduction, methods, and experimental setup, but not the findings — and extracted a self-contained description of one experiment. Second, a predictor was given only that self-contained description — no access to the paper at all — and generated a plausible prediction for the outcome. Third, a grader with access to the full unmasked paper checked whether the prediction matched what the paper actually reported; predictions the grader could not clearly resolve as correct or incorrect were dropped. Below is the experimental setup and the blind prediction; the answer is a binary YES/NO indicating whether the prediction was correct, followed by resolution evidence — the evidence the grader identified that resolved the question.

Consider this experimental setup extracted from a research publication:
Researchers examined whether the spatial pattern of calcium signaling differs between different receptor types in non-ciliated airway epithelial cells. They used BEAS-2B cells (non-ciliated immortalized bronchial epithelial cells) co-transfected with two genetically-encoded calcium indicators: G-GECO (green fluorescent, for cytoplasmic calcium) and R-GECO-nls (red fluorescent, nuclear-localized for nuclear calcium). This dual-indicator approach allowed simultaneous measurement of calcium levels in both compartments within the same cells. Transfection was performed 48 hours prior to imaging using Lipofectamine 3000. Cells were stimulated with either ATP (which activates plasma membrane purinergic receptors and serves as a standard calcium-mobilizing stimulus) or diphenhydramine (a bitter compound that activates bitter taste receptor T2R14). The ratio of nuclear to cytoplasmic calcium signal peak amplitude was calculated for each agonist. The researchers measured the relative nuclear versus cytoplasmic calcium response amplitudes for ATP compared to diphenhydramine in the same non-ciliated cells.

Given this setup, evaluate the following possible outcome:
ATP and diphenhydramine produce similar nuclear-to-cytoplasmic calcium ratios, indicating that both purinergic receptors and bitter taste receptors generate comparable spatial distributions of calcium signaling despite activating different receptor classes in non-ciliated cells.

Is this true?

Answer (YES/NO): NO